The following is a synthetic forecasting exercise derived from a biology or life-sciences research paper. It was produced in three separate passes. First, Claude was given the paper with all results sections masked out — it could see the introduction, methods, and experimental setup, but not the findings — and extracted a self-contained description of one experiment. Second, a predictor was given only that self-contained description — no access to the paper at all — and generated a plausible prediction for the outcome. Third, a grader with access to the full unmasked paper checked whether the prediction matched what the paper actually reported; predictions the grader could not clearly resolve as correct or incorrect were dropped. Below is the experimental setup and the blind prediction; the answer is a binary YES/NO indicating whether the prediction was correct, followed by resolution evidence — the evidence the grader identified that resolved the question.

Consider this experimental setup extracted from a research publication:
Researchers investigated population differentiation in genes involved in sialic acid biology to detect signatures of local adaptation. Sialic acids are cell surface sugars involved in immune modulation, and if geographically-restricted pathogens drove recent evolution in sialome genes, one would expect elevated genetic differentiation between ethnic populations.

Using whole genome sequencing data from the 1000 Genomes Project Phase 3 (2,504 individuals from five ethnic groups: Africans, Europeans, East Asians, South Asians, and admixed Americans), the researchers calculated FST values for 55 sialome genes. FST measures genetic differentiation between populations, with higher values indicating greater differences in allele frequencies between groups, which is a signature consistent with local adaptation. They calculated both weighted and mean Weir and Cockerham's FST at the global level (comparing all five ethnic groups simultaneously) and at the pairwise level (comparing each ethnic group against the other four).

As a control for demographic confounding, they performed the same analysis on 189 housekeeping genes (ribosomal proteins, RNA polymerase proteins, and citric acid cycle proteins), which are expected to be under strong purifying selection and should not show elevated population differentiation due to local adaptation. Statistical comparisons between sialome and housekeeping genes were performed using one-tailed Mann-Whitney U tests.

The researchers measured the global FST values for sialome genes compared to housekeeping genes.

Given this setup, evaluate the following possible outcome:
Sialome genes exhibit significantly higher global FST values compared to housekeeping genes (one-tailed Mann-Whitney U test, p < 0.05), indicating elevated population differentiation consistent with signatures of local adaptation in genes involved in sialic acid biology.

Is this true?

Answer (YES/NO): NO